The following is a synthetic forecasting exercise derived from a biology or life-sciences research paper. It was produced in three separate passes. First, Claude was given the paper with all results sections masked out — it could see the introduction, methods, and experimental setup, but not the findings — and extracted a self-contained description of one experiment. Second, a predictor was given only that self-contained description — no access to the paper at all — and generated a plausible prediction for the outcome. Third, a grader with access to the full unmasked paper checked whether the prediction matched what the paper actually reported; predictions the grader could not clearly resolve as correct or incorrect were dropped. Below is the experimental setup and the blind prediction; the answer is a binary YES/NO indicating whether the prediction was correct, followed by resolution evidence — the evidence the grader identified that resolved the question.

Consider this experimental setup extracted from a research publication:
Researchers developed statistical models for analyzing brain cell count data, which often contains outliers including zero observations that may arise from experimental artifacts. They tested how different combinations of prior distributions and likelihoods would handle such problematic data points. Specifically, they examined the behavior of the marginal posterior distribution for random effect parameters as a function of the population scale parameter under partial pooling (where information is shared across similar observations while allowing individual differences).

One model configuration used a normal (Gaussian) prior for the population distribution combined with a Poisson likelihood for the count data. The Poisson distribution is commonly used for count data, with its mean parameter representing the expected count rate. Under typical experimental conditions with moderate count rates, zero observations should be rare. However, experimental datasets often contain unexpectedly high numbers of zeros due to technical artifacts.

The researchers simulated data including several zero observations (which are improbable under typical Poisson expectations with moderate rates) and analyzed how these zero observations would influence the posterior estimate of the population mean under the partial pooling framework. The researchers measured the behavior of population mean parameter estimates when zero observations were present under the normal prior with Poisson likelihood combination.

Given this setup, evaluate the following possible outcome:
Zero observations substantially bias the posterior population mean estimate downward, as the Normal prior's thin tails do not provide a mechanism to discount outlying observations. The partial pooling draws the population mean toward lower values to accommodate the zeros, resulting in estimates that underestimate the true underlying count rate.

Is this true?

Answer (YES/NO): YES